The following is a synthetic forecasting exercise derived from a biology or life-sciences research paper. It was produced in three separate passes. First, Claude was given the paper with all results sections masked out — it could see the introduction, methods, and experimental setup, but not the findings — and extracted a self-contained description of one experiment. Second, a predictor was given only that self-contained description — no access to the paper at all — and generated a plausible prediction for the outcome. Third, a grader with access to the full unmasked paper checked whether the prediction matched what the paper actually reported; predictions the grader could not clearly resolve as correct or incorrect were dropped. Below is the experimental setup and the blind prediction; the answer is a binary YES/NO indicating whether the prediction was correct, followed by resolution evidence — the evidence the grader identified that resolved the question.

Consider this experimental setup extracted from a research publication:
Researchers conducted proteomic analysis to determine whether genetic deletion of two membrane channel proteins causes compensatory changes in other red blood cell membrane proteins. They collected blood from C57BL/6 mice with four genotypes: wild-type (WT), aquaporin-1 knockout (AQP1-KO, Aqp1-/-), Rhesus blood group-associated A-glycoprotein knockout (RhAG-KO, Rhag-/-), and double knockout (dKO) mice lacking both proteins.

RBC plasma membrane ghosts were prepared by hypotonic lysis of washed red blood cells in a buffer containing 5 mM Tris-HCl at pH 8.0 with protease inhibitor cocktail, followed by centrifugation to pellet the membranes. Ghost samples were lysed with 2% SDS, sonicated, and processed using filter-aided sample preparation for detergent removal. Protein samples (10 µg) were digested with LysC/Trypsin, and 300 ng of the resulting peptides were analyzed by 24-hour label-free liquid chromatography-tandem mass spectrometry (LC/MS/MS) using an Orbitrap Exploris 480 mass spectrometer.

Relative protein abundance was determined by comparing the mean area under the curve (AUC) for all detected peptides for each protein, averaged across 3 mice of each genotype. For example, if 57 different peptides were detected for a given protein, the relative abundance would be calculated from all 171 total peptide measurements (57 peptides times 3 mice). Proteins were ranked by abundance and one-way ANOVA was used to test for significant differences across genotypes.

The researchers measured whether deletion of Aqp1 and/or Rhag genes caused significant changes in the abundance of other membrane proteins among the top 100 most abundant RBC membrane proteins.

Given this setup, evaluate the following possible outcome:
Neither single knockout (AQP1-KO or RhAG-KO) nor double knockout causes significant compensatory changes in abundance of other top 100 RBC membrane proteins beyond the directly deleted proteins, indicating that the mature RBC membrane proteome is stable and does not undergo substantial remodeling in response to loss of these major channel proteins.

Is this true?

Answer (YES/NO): YES